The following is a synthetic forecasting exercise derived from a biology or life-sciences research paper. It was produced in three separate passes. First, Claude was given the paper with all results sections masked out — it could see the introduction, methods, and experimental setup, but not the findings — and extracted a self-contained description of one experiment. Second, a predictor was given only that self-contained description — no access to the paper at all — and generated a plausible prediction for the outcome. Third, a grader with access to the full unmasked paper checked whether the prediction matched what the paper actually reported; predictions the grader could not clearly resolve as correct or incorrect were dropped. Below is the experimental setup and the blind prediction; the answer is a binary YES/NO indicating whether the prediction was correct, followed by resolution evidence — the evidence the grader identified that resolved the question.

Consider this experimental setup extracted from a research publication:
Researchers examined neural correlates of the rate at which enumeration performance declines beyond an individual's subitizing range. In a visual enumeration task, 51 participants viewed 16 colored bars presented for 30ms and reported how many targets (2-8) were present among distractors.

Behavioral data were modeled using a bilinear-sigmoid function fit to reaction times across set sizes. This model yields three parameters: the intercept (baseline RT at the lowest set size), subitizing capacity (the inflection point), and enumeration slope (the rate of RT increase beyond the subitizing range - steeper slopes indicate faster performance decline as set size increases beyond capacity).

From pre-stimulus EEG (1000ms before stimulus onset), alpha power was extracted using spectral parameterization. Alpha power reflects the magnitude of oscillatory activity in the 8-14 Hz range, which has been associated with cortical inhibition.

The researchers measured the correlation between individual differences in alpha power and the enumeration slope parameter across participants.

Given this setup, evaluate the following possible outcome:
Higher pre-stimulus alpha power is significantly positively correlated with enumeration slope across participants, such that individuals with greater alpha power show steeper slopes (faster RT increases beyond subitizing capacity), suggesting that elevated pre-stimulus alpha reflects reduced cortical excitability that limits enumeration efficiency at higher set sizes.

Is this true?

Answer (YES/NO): NO